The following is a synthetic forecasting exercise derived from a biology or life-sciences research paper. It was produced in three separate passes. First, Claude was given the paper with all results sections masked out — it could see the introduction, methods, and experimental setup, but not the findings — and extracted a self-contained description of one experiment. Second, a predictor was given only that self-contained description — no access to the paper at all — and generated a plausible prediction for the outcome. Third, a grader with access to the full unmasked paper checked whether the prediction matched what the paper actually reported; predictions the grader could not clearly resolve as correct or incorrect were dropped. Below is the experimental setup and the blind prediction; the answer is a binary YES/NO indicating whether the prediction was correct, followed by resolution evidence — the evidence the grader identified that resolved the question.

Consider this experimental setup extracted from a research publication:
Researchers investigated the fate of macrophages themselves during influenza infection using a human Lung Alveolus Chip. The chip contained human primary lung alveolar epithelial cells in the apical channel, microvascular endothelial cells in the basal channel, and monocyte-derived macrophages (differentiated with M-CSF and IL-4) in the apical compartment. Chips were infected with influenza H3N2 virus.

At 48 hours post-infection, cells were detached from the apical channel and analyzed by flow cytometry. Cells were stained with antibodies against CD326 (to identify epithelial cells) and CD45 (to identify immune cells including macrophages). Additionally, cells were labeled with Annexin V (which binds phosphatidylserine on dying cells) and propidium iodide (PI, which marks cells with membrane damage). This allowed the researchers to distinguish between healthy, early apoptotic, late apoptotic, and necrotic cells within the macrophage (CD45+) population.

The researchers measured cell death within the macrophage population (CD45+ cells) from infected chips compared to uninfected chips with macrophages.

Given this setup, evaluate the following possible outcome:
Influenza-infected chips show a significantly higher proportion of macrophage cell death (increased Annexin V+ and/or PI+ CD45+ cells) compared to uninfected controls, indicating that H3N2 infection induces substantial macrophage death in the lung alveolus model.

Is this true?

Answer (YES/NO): YES